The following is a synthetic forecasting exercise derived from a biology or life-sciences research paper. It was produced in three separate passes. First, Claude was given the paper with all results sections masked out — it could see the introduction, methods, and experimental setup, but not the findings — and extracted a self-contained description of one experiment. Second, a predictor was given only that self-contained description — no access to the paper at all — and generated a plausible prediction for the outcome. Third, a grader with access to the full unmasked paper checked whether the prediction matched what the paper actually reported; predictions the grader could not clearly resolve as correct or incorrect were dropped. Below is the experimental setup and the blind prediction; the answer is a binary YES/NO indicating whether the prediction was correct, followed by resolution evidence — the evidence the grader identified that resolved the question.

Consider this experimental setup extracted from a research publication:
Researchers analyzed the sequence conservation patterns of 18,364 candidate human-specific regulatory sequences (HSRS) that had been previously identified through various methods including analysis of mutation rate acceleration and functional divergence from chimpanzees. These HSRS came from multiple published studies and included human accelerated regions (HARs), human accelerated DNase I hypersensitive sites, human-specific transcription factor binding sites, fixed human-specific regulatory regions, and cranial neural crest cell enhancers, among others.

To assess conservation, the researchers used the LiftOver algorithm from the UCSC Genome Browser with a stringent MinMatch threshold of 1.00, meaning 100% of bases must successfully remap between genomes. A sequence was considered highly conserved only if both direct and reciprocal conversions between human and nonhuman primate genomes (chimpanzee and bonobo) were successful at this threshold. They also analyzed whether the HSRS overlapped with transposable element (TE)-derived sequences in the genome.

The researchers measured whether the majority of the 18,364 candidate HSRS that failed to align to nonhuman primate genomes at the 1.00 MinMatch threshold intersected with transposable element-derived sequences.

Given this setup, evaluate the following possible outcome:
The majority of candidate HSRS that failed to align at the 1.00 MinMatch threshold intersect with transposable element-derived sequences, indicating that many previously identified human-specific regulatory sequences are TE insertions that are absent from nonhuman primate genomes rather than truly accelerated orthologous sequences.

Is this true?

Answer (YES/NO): YES